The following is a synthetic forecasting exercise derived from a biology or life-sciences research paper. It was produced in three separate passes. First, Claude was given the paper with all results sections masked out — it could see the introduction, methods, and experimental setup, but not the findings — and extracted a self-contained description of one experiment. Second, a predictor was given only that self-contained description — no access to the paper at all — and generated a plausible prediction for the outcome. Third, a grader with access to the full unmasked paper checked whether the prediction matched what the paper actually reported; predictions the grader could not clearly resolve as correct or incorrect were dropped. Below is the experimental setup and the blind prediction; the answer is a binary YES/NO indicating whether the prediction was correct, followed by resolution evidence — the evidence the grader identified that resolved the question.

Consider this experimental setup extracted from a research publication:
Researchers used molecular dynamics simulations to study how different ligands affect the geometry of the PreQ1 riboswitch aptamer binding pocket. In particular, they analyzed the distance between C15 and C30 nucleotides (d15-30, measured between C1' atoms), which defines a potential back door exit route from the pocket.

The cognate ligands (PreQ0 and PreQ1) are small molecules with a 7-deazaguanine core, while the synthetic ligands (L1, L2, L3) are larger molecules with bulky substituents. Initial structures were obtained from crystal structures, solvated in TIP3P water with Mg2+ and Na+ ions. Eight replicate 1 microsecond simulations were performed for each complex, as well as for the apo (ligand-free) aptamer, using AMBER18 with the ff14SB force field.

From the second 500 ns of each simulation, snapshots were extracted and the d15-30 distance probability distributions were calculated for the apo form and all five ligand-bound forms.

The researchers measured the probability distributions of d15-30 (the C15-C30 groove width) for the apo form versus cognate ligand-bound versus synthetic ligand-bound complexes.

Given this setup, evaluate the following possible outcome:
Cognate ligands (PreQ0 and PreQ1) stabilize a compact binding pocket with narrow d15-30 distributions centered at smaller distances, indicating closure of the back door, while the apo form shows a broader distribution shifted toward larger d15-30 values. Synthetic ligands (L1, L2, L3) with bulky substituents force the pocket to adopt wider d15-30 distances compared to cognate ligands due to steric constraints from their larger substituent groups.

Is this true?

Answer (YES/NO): NO